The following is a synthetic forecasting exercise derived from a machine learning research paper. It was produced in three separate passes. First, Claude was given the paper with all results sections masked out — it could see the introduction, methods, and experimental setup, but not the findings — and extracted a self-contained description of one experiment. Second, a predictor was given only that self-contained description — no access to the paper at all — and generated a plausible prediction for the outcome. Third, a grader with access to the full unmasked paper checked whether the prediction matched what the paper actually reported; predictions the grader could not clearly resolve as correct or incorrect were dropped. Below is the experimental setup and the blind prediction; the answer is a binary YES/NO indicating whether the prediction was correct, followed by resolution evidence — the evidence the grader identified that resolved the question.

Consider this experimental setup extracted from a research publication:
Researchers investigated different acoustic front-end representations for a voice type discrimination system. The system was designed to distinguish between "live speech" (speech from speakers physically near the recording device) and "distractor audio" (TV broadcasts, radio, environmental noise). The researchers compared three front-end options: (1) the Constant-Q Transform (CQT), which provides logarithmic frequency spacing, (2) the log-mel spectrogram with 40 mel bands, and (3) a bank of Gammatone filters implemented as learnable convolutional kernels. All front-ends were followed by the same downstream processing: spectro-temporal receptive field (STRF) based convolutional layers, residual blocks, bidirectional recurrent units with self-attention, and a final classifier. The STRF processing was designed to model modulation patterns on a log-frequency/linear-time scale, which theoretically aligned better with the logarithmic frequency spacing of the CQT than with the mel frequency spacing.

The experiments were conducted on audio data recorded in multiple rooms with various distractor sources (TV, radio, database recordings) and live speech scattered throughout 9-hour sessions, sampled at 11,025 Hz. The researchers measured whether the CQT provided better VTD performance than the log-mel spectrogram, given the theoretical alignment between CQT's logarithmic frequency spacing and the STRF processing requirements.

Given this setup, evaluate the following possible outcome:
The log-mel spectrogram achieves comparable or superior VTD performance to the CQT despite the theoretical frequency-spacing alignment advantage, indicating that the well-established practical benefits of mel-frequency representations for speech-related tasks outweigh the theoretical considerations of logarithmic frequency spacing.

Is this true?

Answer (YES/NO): YES